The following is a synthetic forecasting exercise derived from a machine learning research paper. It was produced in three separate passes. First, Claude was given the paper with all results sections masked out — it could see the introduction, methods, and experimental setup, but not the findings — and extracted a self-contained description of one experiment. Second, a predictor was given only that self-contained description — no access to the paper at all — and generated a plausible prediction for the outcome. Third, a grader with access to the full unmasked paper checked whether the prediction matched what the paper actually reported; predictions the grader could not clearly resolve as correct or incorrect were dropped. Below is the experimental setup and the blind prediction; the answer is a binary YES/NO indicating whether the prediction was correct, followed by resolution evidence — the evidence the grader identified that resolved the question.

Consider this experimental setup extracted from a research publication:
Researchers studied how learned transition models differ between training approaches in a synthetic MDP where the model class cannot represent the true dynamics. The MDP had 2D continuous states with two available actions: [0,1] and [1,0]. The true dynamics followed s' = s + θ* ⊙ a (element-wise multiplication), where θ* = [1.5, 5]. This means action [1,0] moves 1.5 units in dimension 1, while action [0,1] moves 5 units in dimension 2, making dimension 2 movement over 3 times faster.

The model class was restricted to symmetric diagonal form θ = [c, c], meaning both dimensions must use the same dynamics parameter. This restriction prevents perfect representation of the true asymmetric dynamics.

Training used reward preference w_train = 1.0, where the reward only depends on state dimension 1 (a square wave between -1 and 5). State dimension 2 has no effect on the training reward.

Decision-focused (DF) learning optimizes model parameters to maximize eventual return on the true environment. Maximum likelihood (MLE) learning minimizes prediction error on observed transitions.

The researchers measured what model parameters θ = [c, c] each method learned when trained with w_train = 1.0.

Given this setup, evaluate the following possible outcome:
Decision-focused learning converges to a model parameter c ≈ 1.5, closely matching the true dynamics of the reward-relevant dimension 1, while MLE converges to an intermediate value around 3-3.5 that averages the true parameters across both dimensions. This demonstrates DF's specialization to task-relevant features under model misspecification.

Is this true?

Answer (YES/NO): YES